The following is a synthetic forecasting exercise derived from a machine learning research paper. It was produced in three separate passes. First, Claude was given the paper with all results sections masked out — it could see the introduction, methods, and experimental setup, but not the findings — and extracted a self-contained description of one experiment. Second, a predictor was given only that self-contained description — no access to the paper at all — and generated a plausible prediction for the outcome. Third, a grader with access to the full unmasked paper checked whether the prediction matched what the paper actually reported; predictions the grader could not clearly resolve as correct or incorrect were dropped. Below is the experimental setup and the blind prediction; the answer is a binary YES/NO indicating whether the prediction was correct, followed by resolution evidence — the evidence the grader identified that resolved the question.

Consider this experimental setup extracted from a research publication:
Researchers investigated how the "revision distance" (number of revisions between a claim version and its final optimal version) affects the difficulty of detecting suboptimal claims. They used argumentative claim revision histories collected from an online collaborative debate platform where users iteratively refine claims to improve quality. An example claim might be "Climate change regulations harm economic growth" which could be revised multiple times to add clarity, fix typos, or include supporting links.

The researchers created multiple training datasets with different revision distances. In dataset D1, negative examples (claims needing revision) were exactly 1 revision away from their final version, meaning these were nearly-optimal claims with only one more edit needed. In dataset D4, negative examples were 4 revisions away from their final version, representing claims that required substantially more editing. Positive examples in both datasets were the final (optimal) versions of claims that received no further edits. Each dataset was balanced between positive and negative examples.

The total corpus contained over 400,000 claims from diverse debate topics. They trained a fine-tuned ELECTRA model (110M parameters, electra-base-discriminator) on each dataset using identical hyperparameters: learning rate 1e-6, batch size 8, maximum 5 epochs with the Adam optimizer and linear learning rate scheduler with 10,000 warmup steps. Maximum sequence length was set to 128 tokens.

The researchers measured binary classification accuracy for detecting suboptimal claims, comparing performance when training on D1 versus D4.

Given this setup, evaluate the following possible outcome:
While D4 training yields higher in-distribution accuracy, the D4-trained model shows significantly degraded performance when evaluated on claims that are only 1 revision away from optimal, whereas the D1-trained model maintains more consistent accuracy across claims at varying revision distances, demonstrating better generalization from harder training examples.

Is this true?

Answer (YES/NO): NO